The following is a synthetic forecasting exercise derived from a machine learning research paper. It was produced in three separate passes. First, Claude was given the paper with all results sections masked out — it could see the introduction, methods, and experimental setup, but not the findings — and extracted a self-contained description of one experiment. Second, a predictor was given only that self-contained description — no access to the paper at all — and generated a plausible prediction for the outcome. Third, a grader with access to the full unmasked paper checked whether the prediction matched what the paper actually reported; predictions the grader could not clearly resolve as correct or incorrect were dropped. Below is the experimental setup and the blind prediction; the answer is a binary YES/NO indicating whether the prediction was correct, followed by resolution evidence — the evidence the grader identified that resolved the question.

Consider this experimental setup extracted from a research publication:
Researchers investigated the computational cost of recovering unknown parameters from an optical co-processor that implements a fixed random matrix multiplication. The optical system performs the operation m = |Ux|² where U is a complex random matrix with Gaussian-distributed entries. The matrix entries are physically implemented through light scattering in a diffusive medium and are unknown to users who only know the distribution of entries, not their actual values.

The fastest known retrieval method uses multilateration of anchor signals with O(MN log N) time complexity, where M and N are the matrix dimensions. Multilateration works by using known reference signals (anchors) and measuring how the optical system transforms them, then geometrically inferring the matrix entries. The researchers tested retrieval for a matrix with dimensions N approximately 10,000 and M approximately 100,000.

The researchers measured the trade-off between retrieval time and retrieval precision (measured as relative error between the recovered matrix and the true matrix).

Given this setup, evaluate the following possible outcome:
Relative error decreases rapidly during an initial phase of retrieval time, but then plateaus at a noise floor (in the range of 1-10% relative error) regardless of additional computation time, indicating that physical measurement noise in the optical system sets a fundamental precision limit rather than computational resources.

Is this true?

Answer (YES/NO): NO